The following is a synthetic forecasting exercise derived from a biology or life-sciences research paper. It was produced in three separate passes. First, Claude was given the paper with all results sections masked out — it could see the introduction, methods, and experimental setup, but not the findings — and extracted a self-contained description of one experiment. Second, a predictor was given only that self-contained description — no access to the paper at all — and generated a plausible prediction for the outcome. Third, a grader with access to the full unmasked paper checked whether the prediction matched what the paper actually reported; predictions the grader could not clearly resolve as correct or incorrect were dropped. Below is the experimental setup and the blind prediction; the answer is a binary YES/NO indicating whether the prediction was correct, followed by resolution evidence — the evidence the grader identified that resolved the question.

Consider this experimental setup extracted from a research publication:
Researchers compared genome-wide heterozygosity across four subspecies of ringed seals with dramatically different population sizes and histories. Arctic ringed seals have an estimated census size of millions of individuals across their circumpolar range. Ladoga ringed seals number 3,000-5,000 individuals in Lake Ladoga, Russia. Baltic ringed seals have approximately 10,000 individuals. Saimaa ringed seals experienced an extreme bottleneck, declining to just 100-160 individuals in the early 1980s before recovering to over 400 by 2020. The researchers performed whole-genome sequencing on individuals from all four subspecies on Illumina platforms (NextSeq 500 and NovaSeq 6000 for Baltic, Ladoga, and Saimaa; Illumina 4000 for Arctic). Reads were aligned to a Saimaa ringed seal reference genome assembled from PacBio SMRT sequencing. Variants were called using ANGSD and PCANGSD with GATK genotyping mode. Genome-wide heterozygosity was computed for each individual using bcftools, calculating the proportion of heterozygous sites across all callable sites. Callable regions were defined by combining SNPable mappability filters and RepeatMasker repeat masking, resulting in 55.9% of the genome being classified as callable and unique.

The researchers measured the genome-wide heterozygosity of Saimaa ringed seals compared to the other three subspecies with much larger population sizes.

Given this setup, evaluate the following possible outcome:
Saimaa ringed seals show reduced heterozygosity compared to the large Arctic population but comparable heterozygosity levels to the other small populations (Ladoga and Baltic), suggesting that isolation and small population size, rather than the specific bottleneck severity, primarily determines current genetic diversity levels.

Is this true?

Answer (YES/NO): NO